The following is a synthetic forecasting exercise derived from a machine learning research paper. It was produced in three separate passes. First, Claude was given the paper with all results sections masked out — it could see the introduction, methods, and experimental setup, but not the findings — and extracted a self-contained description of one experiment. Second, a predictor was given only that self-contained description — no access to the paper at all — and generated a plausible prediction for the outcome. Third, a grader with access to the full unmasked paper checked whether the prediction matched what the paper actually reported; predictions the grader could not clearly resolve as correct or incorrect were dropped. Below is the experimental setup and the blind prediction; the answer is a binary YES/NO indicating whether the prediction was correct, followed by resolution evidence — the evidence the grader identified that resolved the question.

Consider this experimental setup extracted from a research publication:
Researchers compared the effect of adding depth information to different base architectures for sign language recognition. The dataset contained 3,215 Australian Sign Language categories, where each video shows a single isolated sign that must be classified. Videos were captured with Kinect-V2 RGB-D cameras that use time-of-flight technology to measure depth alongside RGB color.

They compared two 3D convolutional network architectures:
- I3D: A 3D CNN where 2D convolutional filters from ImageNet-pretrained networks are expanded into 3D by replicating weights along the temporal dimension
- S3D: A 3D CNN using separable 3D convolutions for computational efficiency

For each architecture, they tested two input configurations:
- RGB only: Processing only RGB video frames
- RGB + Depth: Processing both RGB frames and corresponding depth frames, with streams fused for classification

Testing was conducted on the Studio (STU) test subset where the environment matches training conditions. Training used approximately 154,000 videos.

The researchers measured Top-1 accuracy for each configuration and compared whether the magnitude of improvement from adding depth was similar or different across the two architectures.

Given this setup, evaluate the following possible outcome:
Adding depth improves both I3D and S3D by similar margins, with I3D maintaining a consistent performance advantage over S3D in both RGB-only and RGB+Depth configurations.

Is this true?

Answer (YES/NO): NO